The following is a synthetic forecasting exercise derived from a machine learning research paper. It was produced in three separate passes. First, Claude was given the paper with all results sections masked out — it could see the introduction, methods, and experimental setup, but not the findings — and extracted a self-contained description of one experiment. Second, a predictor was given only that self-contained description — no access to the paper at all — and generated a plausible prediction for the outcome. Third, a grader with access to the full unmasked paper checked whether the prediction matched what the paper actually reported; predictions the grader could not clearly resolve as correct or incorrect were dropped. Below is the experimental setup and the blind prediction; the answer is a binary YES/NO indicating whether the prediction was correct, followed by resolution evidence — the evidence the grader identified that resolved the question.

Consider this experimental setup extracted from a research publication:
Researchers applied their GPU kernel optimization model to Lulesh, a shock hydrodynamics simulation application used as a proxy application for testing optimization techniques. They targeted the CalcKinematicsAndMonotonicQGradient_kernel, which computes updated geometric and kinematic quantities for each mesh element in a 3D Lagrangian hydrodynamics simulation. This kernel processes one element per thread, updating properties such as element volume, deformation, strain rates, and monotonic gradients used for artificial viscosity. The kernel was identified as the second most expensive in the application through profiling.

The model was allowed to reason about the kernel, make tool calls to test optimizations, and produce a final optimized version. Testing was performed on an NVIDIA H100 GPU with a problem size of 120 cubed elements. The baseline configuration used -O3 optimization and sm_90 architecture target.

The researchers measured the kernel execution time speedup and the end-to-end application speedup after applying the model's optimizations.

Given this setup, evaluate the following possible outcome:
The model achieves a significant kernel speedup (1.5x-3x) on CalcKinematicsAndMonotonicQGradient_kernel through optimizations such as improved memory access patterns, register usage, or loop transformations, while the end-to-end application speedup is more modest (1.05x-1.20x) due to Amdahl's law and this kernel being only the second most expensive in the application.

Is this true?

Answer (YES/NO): NO